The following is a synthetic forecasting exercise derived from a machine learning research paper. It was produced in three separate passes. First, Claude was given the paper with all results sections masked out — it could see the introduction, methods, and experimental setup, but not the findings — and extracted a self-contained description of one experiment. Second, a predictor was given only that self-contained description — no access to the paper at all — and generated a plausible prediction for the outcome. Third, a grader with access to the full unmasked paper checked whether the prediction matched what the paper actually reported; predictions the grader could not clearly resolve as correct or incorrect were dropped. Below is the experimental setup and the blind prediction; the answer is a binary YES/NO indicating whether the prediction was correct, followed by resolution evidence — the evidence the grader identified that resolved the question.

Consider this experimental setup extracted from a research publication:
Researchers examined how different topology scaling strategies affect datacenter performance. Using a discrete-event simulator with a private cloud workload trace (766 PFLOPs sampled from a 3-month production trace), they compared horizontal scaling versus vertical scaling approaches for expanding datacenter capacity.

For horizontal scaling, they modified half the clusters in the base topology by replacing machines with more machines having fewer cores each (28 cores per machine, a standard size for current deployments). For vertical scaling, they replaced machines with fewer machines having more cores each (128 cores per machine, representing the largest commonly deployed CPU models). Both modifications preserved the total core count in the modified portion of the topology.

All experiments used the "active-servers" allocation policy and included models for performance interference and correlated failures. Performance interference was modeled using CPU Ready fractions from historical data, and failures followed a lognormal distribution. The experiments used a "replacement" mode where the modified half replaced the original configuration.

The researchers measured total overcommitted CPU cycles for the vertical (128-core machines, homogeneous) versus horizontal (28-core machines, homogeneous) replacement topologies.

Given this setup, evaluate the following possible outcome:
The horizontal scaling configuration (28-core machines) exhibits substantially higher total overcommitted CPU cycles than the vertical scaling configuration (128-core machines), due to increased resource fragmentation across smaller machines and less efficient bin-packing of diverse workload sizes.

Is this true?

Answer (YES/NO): NO